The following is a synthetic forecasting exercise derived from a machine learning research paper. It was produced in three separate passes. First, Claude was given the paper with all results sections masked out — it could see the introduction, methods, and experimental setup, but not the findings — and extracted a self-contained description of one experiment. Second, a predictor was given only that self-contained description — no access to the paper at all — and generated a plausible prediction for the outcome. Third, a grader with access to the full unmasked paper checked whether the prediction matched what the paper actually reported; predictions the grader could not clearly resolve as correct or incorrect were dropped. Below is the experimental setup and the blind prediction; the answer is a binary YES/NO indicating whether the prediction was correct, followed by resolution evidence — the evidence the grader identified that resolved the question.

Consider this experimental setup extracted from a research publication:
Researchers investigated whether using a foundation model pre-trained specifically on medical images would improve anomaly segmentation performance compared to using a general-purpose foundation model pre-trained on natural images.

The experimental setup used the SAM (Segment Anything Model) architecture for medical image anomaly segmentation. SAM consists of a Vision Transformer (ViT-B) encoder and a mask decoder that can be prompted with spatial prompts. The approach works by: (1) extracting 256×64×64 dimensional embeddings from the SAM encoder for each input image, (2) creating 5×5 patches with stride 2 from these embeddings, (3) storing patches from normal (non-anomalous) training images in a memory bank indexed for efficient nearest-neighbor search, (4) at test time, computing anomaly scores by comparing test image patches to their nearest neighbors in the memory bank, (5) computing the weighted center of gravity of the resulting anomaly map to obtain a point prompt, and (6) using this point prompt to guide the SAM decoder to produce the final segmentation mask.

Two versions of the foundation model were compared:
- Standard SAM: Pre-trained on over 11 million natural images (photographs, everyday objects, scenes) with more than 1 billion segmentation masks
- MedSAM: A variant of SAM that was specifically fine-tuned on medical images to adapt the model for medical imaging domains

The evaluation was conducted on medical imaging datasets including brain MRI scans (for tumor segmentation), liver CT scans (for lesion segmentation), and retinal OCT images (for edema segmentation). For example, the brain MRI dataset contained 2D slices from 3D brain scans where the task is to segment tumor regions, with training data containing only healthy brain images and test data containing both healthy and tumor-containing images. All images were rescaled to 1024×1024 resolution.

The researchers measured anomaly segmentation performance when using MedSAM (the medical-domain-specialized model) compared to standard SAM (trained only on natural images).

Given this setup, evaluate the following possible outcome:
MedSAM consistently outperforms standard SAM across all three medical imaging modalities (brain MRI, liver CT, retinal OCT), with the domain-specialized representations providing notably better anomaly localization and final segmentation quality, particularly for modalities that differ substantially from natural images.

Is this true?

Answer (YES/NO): NO